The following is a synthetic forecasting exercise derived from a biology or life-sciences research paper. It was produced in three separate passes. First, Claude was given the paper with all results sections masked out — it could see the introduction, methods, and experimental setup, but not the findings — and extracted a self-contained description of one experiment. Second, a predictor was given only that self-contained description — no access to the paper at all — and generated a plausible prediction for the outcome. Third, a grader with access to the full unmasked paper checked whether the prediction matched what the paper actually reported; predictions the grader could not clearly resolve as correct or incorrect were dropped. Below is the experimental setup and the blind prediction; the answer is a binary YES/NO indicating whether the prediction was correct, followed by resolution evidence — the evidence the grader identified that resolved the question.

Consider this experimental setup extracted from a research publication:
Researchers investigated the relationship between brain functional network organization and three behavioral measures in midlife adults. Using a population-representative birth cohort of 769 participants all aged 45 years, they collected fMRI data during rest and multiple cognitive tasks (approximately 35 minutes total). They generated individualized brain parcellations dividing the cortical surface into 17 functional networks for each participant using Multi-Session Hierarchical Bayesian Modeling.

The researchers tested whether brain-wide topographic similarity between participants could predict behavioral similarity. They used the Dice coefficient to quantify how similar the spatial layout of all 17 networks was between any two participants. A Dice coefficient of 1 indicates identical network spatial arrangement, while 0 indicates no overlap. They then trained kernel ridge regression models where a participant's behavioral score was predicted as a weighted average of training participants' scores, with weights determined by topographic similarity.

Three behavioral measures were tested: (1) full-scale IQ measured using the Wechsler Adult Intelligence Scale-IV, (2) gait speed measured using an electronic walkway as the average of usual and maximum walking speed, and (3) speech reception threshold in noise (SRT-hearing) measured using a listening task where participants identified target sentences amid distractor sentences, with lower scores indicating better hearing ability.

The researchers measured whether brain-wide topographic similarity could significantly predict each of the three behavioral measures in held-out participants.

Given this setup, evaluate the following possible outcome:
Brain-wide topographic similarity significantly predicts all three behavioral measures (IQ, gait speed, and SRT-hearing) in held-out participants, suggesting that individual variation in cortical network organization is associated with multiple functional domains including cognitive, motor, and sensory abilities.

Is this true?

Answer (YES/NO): NO